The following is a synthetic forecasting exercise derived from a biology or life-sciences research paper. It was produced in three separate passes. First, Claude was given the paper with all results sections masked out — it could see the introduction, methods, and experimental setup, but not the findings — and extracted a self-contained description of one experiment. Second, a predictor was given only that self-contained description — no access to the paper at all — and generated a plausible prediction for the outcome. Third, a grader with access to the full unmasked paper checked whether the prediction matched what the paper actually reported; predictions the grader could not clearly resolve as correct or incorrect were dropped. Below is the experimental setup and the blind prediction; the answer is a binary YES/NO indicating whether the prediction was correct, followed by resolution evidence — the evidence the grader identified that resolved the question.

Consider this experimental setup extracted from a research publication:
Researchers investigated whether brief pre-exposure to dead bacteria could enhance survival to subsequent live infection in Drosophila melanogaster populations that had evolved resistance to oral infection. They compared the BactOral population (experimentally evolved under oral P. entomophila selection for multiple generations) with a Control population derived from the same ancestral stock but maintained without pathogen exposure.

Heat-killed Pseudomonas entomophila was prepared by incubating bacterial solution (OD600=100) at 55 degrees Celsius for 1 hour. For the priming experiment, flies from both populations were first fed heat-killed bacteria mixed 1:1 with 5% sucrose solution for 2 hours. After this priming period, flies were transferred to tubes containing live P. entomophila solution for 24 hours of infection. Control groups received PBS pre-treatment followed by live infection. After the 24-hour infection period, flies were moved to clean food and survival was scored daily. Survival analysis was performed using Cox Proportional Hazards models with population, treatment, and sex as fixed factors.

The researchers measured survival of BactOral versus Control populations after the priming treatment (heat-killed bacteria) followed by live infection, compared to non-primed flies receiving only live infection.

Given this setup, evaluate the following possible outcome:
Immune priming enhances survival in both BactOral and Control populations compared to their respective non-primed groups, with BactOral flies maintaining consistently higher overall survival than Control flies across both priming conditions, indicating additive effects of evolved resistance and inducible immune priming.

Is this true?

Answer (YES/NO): NO